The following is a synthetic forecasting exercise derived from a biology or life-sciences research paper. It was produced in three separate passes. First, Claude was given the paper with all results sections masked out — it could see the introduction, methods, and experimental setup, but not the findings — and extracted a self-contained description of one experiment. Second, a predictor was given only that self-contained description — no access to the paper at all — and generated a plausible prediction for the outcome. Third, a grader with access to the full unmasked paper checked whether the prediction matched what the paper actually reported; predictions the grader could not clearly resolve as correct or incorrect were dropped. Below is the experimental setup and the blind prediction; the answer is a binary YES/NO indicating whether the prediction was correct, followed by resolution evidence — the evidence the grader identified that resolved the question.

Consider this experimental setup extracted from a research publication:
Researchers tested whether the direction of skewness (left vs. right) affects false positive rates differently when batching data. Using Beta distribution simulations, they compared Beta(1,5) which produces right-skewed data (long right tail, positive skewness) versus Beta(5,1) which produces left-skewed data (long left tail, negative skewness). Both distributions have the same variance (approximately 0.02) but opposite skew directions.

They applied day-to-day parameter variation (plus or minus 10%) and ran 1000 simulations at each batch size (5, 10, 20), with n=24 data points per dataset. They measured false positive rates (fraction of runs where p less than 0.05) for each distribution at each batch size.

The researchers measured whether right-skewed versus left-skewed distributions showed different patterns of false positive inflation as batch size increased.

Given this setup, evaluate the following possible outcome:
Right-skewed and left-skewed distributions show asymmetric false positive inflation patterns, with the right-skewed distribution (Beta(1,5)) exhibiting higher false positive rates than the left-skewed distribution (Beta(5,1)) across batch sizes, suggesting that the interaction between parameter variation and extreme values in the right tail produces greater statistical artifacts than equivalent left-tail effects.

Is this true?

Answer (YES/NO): NO